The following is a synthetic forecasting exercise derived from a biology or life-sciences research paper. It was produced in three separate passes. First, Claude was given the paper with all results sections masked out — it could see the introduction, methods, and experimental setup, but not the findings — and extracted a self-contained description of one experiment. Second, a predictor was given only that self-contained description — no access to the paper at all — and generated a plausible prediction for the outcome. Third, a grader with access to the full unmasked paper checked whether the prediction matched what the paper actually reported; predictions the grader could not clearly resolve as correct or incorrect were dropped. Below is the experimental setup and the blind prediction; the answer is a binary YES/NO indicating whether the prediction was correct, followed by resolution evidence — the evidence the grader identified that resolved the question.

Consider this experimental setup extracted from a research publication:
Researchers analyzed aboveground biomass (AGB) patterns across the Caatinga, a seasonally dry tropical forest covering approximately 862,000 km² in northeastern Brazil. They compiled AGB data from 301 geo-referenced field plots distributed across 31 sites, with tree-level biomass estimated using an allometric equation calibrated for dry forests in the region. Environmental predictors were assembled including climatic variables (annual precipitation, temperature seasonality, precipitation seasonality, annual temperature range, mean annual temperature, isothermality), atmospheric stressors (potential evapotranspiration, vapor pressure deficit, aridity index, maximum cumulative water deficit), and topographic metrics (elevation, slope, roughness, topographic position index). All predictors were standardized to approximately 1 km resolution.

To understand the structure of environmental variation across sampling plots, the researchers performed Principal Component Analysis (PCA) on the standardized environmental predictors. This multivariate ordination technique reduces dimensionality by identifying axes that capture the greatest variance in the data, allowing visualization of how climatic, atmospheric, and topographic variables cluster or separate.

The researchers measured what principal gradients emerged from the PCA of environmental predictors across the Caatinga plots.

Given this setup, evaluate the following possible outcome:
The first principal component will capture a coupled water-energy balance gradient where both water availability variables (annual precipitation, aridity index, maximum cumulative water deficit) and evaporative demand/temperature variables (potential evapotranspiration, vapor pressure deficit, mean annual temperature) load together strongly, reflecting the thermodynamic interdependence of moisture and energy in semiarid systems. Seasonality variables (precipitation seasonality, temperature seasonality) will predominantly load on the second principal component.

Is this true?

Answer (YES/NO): NO